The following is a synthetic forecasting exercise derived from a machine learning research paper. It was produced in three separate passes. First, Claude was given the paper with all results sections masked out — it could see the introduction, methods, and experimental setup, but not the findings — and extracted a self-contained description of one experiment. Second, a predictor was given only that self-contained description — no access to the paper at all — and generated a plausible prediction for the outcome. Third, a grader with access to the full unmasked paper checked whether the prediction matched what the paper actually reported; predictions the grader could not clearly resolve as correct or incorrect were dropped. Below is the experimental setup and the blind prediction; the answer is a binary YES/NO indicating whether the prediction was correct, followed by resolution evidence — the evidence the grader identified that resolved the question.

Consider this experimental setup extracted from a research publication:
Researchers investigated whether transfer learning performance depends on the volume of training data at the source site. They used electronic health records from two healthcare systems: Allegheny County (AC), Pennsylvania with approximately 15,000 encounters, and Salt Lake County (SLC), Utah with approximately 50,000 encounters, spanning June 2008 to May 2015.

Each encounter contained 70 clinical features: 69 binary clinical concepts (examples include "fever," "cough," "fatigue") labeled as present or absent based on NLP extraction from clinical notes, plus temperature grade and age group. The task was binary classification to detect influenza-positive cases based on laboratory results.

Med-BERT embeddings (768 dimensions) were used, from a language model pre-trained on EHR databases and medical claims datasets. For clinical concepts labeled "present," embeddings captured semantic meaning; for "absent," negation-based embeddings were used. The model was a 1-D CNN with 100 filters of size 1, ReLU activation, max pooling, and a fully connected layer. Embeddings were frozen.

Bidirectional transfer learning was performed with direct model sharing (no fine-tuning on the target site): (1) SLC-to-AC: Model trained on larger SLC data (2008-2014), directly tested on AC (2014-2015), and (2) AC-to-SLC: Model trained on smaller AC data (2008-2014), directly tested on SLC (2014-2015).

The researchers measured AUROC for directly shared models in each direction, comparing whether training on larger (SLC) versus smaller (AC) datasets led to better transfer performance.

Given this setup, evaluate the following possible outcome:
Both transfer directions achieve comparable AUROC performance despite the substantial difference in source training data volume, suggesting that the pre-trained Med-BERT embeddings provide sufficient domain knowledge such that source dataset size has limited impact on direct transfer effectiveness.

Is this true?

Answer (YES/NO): YES